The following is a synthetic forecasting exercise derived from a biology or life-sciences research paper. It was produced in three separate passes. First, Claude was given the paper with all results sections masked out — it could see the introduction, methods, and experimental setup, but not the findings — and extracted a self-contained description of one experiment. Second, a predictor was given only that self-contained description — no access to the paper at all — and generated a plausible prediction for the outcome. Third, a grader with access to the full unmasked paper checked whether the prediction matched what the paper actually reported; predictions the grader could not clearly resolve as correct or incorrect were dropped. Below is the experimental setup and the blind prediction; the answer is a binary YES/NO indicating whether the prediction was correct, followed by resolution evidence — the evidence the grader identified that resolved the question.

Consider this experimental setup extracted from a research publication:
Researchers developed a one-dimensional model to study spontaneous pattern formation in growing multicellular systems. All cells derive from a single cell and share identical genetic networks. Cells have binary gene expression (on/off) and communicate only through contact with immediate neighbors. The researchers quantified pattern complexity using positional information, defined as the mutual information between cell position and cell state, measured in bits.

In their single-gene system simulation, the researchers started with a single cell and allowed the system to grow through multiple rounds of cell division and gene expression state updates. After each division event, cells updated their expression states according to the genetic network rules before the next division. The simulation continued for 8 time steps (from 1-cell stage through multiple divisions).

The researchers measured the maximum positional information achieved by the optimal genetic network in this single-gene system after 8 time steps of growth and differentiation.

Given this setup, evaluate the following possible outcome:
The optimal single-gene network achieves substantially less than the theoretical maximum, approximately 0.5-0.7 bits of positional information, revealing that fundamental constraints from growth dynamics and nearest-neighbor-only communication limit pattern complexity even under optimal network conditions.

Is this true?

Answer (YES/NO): NO